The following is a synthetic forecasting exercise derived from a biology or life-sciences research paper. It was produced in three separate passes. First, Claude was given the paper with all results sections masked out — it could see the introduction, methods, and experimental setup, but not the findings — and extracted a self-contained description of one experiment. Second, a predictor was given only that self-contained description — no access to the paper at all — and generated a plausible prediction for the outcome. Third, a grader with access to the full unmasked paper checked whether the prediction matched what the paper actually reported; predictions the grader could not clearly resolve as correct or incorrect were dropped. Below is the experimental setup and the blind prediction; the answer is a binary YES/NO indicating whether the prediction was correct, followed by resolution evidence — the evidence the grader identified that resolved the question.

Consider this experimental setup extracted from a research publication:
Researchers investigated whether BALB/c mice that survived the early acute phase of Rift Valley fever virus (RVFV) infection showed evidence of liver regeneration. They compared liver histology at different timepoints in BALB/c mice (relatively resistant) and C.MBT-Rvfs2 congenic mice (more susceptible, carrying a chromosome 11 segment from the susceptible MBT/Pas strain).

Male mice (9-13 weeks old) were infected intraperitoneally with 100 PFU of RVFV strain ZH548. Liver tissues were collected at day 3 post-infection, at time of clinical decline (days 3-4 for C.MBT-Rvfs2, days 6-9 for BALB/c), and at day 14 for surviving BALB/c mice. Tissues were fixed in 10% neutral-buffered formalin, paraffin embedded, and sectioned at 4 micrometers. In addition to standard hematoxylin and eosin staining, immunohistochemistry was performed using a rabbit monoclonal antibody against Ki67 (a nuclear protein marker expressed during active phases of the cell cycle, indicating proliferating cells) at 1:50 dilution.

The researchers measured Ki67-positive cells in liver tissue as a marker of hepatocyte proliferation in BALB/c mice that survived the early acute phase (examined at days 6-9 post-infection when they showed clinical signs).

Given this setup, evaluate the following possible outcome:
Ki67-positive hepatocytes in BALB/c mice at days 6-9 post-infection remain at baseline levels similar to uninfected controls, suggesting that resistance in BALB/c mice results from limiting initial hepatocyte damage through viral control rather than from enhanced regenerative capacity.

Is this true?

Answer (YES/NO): NO